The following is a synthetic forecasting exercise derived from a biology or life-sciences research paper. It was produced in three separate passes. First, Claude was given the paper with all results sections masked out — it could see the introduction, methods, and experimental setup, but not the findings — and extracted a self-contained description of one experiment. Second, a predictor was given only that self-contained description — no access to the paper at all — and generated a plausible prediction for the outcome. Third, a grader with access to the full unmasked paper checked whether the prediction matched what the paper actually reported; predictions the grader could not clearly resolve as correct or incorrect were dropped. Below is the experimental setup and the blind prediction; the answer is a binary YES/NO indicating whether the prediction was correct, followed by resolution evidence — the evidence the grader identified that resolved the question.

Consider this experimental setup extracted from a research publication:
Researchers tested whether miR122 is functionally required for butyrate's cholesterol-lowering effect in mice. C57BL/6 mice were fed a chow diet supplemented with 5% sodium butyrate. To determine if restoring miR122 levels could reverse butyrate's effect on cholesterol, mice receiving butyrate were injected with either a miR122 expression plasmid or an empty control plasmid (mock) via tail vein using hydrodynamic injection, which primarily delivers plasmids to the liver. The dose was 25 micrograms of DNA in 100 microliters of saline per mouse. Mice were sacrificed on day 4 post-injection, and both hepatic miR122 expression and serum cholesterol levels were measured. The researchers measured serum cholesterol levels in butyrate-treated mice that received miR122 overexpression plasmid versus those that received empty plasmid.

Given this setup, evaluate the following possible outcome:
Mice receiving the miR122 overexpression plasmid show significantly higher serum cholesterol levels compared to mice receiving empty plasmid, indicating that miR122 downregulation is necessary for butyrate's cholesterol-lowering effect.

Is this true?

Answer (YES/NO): YES